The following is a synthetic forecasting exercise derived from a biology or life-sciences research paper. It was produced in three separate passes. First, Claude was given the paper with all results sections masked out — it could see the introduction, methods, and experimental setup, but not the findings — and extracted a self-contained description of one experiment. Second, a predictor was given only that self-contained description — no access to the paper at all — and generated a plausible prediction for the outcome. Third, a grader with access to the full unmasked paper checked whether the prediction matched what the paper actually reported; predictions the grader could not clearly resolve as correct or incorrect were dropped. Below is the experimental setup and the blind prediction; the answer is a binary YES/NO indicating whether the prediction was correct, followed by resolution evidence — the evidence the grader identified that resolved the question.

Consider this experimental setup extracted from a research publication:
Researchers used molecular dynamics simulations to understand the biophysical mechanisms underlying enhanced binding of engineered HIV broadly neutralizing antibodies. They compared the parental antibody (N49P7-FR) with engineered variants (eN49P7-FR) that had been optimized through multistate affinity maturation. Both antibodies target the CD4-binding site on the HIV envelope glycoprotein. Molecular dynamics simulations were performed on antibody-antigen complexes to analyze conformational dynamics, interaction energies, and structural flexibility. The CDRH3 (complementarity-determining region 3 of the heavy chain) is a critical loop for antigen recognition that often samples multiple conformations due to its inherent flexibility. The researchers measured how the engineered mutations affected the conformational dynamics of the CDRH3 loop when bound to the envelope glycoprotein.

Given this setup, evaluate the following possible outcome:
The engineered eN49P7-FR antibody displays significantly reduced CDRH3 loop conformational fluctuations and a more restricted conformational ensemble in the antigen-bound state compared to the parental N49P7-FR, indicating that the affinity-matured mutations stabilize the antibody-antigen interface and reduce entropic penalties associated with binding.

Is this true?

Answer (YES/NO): YES